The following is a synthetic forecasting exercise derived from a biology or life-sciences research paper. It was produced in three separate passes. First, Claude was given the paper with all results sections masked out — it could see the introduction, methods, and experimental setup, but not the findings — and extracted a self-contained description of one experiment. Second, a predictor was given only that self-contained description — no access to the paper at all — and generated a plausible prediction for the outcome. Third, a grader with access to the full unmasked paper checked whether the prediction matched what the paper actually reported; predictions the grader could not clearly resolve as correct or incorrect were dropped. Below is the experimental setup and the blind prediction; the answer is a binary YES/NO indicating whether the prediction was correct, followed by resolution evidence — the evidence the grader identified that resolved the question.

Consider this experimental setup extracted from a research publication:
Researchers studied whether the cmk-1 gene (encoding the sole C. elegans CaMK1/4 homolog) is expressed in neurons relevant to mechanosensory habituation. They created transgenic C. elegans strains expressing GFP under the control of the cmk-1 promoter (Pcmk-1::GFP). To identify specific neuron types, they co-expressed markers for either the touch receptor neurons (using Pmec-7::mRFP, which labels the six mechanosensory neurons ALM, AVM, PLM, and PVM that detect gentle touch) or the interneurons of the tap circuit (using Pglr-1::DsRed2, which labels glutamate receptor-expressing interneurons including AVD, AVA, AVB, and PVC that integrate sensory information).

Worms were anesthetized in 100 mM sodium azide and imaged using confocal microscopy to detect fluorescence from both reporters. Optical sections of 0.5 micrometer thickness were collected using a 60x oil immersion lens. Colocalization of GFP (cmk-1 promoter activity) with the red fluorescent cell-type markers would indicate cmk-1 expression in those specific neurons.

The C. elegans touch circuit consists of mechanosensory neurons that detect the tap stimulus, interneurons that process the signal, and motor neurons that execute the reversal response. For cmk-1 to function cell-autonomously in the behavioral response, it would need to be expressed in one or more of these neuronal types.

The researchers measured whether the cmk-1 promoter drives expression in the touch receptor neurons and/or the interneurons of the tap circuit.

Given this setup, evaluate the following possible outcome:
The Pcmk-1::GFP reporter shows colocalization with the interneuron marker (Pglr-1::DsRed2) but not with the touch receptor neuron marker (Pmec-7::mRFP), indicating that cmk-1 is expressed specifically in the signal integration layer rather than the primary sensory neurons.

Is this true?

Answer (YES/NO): NO